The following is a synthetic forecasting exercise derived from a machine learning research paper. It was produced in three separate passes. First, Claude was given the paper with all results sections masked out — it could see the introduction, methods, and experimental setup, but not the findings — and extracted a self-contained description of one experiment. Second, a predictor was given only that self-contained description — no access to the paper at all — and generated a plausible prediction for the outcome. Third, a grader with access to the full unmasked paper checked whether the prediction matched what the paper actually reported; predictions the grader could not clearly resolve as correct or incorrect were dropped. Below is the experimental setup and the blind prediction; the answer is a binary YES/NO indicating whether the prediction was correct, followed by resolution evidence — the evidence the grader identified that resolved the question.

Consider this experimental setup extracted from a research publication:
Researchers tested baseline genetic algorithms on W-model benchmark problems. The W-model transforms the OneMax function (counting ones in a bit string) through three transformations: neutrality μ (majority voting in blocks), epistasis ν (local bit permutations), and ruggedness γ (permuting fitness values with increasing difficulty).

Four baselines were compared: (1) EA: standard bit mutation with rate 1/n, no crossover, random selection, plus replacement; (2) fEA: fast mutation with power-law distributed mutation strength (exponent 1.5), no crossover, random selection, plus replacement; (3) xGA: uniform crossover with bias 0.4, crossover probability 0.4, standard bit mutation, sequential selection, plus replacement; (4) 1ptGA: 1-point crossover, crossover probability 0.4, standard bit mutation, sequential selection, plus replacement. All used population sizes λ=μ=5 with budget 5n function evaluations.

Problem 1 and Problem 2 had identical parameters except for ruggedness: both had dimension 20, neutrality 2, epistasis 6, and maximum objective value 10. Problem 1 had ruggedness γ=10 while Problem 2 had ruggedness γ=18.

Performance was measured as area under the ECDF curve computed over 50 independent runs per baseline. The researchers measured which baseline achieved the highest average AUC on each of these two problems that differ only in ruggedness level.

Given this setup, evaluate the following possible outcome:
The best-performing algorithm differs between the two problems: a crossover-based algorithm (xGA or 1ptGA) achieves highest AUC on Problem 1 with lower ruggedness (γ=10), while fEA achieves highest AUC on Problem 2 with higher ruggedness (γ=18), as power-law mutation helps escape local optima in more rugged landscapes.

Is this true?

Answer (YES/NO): YES